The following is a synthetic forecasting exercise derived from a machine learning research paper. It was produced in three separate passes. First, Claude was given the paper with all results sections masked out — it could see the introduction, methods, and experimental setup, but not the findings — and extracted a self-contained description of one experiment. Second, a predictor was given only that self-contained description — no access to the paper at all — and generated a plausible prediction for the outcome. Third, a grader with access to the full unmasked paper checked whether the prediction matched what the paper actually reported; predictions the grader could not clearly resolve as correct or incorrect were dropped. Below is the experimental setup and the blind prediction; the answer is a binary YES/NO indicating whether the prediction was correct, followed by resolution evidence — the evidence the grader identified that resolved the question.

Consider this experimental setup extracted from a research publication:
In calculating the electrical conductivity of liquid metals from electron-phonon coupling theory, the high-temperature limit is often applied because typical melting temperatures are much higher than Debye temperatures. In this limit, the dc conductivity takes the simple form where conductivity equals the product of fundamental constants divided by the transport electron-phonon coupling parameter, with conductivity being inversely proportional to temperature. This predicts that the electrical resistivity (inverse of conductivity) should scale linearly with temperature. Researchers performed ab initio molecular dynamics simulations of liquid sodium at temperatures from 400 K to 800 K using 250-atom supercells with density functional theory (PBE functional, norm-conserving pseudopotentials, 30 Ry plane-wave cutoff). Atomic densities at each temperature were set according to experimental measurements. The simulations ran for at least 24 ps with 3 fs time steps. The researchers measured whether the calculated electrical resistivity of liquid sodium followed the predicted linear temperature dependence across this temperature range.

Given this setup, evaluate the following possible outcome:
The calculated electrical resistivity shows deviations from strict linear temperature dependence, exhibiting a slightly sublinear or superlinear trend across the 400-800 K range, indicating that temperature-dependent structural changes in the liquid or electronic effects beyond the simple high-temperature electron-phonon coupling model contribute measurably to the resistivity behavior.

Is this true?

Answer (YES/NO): YES